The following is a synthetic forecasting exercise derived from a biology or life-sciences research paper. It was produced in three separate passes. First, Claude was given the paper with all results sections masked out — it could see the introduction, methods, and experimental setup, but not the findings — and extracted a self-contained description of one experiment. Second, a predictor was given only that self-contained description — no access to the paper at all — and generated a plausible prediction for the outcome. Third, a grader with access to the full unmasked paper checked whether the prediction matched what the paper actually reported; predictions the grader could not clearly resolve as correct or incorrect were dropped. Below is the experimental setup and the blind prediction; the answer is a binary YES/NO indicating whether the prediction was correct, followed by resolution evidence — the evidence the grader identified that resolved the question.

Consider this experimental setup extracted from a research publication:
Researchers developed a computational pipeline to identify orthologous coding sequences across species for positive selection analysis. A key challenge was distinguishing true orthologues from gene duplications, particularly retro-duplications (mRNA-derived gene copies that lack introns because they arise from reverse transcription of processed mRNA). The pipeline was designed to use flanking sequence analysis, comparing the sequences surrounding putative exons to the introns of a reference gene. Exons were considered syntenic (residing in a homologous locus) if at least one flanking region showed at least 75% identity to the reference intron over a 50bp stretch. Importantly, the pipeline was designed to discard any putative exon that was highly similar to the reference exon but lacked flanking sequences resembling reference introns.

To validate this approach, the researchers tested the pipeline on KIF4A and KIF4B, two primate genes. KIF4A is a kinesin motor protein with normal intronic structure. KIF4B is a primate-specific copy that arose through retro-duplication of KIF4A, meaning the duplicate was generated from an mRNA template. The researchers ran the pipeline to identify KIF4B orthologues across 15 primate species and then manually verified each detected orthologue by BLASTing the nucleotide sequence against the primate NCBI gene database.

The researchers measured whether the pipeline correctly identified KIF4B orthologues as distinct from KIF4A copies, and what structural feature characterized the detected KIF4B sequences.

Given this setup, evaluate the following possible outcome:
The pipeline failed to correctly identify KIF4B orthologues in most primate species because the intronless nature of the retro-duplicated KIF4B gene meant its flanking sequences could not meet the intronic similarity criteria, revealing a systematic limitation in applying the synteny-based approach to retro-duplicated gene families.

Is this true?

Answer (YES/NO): NO